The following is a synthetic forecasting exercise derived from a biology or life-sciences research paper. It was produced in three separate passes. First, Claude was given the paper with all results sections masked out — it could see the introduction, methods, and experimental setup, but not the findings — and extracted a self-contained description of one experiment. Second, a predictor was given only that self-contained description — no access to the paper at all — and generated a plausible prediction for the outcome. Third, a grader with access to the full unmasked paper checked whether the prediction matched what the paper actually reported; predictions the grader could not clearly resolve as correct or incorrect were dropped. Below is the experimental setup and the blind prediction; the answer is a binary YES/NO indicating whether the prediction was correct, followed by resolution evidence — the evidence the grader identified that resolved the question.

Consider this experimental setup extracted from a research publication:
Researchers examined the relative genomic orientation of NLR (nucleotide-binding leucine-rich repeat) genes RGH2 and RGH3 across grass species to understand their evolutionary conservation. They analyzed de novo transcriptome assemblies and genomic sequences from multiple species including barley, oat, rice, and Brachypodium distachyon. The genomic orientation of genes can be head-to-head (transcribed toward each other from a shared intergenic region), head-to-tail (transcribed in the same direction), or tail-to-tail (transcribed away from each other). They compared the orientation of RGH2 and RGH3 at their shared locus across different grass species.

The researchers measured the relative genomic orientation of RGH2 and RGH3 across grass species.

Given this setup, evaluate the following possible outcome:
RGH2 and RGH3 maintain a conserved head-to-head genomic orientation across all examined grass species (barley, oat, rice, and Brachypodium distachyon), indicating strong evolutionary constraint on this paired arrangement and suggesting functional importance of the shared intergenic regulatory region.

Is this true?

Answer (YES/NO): YES